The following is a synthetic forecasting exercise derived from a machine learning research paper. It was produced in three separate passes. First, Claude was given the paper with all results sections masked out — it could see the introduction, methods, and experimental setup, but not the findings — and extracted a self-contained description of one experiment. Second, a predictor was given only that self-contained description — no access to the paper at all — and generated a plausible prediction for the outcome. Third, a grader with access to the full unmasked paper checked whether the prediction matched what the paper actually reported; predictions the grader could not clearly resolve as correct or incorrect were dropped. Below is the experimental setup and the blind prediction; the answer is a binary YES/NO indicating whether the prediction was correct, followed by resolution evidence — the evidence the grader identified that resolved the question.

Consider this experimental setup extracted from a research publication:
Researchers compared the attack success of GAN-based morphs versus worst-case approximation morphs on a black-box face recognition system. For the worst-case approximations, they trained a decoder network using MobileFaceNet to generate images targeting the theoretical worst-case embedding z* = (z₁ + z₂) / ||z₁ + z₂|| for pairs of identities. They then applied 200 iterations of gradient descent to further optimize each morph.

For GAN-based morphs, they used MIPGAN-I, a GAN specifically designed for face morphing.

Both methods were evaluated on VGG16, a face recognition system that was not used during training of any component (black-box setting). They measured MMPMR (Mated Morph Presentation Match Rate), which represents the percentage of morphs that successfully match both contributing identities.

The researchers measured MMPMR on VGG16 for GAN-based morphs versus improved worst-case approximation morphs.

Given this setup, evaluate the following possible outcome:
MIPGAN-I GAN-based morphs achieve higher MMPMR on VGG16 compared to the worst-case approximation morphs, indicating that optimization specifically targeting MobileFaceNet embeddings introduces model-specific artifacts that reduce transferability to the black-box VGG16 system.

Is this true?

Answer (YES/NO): YES